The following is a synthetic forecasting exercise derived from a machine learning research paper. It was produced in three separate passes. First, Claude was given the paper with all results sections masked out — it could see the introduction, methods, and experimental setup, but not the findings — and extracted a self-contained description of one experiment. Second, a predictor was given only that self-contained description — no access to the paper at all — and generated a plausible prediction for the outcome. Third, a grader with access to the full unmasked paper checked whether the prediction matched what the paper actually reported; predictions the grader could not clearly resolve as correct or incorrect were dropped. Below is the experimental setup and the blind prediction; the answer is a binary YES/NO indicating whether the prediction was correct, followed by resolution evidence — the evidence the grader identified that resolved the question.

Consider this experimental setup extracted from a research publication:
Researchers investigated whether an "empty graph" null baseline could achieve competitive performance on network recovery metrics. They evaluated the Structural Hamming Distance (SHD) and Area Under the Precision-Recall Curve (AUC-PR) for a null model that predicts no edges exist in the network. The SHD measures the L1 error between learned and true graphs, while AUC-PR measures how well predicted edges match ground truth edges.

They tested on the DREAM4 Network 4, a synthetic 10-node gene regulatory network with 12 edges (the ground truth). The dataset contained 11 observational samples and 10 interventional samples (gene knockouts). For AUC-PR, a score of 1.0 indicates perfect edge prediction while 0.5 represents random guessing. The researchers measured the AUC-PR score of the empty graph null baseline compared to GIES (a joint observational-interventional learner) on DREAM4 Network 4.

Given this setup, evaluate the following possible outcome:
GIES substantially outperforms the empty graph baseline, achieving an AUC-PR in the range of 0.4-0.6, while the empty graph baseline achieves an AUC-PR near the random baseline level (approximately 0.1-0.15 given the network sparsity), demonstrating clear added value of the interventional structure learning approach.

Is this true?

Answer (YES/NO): NO